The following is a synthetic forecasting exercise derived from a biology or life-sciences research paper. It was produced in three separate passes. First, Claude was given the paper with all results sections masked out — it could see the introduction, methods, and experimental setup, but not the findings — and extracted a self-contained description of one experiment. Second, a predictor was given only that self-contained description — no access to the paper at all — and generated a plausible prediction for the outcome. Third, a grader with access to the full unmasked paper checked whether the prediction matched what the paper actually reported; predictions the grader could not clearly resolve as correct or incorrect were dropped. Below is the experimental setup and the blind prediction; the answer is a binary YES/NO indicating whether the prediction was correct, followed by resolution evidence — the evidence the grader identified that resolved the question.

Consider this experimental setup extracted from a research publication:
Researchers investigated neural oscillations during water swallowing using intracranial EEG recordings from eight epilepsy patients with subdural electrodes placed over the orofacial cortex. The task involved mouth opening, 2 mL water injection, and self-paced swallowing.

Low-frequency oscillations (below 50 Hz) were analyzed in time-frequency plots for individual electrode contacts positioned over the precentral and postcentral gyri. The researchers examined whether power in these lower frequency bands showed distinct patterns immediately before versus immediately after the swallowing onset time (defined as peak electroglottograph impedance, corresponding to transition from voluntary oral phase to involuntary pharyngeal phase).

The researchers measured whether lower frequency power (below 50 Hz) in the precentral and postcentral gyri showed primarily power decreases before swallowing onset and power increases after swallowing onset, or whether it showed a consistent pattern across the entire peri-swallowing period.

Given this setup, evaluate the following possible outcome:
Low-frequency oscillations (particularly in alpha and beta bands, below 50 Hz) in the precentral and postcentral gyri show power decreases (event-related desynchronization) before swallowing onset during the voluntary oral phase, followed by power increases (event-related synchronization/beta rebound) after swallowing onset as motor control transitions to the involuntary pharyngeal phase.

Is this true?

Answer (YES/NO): YES